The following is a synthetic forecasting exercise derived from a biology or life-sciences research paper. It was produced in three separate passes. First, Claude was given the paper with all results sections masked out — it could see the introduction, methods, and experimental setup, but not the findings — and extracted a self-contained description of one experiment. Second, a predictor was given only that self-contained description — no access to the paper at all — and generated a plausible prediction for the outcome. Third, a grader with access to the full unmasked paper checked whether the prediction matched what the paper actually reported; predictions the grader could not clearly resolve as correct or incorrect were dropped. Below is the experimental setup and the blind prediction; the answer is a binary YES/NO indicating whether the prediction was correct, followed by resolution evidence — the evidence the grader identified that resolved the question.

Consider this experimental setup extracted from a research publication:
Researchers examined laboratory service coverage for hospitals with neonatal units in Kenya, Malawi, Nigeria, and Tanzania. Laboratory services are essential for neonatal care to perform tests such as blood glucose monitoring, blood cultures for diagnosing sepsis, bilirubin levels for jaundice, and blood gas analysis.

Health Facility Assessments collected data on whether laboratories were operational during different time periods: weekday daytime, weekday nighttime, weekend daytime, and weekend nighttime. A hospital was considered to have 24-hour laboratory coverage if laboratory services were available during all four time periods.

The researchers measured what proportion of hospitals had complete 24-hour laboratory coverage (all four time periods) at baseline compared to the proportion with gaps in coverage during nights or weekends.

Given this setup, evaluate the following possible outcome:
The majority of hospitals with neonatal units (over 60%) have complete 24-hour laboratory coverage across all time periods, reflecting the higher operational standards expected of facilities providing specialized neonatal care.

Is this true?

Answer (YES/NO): NO